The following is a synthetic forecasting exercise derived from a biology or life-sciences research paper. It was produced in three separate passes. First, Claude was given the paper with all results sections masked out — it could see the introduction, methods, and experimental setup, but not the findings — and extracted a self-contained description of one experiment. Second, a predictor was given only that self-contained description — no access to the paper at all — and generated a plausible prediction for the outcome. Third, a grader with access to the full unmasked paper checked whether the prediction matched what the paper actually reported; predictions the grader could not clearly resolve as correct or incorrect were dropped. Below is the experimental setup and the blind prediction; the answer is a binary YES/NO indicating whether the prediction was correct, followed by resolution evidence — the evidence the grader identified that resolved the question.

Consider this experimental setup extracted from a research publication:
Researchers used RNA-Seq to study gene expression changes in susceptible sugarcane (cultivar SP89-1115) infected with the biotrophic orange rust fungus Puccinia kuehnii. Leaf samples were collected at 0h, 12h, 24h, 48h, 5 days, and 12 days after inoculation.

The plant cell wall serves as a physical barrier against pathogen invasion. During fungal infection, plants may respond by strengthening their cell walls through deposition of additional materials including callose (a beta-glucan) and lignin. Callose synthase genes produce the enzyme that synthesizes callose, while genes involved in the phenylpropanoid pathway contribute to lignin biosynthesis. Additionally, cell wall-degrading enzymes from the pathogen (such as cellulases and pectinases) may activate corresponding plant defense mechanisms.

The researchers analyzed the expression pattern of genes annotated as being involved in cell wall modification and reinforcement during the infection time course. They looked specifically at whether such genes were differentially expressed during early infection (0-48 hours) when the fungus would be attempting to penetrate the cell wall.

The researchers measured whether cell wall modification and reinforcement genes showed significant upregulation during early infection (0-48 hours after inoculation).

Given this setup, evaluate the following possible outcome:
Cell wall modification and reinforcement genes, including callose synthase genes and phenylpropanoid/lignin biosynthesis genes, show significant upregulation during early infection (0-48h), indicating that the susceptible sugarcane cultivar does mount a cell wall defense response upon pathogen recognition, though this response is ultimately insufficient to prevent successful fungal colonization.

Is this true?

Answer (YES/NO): NO